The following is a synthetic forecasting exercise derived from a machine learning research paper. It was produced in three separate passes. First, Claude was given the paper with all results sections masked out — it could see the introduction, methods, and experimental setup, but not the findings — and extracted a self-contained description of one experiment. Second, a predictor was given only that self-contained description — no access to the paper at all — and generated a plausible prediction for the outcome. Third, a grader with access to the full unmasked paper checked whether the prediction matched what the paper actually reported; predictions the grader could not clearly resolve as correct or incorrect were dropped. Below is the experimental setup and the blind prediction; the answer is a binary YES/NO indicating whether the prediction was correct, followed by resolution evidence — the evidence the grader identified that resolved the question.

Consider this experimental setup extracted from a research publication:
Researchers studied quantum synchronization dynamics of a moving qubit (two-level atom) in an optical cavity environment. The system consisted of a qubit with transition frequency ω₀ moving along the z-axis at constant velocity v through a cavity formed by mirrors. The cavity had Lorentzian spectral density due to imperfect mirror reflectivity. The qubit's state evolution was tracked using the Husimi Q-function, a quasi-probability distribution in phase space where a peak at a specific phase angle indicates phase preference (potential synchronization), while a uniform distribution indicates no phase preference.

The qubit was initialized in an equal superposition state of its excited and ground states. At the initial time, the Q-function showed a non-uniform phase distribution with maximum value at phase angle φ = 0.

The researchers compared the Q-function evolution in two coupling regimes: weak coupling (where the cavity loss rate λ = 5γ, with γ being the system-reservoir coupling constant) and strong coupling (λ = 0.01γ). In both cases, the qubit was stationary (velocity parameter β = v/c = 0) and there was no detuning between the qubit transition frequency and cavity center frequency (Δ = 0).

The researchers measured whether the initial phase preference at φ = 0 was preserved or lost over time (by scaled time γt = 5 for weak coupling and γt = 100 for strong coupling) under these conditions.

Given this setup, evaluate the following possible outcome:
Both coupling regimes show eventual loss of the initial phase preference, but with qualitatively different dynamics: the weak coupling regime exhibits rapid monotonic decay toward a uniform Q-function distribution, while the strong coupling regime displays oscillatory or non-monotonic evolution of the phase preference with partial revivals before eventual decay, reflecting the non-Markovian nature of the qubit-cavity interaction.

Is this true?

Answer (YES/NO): YES